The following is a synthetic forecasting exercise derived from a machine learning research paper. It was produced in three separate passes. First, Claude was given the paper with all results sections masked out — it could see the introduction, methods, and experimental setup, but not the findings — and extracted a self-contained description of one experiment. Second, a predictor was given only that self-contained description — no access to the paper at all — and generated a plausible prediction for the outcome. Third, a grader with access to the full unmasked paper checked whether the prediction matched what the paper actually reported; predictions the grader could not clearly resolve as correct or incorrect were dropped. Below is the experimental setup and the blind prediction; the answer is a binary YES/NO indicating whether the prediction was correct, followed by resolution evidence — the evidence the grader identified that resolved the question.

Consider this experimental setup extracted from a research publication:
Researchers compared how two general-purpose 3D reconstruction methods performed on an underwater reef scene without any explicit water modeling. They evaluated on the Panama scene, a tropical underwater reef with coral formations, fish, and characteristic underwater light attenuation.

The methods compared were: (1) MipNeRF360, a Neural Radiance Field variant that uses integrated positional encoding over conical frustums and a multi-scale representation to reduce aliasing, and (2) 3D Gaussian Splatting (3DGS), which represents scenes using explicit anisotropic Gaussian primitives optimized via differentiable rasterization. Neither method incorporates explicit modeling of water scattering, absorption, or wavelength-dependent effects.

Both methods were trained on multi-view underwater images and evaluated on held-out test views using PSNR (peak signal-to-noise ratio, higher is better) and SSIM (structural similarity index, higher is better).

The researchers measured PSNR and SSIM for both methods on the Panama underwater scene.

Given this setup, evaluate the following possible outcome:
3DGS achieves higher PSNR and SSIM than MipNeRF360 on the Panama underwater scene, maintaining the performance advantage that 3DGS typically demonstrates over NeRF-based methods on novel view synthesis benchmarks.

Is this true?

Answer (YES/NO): YES